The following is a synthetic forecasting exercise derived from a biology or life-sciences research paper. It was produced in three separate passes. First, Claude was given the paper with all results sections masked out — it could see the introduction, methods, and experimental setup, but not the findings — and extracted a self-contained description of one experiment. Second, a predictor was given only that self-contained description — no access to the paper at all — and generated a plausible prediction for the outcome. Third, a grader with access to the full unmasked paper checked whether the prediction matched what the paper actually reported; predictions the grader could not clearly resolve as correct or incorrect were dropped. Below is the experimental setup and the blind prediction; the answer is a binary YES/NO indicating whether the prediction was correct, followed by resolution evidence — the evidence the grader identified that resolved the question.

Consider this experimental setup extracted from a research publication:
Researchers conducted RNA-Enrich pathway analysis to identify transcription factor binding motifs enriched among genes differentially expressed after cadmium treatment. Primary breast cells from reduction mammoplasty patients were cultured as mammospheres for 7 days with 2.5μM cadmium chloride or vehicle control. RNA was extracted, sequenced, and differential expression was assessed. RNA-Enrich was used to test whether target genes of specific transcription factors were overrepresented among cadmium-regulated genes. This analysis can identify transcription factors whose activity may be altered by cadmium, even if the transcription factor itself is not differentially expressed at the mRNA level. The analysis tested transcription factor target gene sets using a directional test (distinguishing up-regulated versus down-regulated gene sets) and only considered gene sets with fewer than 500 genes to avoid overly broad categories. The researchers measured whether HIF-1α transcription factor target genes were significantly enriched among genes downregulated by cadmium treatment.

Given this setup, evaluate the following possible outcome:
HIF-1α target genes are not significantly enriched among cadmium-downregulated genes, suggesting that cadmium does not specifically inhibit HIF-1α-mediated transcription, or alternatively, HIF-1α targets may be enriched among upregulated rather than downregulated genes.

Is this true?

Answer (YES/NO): NO